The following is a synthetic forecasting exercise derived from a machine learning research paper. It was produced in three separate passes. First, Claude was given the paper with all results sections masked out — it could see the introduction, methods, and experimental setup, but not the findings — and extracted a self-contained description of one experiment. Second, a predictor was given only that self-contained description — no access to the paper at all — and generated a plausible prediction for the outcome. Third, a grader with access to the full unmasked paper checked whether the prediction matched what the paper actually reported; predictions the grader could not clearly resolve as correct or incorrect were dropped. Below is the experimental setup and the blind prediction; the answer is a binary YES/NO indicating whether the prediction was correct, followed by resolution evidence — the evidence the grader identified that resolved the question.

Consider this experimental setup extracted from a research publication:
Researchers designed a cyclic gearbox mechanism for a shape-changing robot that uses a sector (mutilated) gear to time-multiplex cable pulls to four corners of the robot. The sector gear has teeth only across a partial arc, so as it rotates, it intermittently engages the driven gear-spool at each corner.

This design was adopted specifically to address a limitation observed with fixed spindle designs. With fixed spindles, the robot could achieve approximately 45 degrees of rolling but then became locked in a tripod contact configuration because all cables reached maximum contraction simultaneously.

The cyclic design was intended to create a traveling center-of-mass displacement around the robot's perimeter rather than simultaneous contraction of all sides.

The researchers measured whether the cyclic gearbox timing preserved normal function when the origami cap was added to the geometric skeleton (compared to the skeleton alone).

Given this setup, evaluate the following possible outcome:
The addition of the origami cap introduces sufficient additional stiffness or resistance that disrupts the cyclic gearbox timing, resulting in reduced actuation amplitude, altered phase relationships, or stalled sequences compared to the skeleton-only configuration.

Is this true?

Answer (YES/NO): NO